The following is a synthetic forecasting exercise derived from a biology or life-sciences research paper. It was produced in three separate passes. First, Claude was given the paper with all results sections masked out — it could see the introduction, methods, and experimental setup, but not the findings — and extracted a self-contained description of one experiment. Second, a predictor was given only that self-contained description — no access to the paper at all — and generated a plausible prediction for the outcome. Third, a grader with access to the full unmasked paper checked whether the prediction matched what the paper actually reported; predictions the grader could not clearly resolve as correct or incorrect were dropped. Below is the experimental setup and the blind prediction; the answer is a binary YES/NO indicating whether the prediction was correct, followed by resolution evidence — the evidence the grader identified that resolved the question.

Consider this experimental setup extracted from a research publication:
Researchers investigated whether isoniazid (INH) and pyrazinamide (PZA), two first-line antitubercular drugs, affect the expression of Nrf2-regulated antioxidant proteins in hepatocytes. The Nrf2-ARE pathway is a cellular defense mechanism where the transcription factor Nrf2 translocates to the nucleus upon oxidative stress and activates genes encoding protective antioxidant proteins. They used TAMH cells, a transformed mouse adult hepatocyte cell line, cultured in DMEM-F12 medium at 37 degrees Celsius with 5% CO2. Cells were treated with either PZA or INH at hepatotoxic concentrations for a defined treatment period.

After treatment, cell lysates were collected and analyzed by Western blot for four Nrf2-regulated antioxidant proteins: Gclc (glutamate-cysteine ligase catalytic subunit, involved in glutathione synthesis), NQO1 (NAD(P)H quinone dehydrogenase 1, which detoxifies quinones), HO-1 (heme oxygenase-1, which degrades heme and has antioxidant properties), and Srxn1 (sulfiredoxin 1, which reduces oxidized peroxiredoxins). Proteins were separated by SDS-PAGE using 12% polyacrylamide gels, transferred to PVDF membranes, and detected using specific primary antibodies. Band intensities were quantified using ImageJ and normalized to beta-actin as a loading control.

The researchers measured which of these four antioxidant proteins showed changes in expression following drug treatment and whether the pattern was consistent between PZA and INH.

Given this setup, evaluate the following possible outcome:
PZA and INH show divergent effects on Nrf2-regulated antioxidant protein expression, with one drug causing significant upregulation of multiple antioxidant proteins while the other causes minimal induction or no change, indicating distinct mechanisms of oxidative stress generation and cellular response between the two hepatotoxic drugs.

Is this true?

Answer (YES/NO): NO